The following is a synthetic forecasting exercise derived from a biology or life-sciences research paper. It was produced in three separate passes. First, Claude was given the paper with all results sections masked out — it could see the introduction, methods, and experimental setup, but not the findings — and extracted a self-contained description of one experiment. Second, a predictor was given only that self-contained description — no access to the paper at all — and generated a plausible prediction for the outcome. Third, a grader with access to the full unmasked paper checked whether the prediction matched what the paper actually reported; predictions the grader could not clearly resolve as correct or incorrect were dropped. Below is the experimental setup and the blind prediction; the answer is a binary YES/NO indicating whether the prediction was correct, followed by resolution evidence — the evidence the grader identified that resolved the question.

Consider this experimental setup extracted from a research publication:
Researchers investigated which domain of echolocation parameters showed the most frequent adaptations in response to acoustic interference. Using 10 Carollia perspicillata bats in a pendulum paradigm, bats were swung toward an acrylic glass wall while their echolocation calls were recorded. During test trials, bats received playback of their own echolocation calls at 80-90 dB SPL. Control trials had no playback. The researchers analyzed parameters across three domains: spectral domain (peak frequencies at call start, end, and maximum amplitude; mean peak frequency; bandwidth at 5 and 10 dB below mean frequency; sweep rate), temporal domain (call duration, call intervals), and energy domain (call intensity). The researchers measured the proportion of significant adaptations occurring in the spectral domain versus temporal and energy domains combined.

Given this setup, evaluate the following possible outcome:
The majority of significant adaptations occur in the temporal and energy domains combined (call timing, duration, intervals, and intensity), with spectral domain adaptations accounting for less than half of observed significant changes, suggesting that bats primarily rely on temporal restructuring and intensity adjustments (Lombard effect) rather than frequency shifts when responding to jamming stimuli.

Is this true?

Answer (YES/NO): NO